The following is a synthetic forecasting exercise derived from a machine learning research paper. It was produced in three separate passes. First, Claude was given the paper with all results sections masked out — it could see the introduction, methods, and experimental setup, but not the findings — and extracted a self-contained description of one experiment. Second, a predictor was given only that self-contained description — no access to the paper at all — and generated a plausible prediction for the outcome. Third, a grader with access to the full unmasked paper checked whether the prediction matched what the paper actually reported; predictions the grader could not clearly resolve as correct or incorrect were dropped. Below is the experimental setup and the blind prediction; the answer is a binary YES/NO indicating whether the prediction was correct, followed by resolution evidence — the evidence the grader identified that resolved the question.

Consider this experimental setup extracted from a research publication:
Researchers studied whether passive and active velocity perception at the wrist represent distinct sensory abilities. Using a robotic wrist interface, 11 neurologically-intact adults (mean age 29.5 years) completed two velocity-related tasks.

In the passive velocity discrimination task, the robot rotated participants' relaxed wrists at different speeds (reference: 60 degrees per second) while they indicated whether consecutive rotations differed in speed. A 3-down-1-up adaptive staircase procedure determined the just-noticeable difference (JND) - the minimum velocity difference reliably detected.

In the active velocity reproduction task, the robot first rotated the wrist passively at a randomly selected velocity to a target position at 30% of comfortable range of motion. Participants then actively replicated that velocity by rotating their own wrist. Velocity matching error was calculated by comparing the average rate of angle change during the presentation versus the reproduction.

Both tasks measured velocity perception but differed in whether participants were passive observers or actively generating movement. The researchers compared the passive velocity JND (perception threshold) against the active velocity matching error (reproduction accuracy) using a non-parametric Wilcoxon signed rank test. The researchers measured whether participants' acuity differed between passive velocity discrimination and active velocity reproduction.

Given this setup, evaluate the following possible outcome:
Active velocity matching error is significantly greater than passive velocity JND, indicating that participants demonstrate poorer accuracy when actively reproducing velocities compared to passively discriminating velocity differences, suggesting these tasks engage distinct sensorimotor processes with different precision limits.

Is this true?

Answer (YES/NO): YES